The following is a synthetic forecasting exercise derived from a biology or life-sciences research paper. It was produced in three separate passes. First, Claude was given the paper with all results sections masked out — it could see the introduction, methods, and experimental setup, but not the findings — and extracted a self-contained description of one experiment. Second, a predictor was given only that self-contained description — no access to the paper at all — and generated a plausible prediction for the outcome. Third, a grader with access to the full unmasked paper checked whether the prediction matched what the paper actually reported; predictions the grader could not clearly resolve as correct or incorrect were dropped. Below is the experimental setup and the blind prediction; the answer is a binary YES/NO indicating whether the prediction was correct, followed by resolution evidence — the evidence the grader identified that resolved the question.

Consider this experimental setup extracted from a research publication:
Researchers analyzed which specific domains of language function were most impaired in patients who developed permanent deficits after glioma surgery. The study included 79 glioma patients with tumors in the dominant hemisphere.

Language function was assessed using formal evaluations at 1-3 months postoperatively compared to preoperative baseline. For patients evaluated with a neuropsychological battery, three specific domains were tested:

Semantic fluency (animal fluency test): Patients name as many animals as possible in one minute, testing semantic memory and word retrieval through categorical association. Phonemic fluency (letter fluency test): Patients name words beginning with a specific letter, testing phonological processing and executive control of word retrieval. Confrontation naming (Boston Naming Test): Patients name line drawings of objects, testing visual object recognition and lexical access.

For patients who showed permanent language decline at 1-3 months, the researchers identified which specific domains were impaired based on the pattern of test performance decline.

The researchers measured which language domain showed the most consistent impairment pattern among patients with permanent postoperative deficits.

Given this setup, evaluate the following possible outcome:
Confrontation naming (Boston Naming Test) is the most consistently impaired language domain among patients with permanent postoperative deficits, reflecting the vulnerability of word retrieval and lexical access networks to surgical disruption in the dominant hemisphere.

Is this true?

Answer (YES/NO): NO